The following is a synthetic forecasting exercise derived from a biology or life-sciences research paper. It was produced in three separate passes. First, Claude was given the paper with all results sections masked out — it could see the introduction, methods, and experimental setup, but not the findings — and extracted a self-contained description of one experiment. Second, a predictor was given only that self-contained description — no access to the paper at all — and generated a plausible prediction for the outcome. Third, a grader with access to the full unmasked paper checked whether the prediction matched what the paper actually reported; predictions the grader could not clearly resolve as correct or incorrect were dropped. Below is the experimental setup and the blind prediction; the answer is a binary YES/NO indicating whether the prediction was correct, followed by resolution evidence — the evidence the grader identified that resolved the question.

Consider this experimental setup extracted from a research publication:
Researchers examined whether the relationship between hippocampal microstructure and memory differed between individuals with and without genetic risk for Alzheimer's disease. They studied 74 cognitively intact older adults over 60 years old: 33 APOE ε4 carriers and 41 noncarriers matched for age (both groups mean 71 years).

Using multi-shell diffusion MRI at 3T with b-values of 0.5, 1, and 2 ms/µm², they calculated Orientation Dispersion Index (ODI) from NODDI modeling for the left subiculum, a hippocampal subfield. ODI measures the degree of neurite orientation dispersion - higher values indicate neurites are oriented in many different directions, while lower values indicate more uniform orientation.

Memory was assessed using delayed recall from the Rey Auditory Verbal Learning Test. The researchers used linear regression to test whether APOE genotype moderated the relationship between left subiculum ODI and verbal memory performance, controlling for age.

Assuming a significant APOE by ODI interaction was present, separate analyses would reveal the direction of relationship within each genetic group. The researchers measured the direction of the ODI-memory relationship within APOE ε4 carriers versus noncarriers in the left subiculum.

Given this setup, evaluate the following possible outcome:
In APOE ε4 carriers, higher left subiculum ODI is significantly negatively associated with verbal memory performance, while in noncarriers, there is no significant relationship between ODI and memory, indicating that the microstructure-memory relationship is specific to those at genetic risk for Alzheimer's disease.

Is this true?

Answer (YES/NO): NO